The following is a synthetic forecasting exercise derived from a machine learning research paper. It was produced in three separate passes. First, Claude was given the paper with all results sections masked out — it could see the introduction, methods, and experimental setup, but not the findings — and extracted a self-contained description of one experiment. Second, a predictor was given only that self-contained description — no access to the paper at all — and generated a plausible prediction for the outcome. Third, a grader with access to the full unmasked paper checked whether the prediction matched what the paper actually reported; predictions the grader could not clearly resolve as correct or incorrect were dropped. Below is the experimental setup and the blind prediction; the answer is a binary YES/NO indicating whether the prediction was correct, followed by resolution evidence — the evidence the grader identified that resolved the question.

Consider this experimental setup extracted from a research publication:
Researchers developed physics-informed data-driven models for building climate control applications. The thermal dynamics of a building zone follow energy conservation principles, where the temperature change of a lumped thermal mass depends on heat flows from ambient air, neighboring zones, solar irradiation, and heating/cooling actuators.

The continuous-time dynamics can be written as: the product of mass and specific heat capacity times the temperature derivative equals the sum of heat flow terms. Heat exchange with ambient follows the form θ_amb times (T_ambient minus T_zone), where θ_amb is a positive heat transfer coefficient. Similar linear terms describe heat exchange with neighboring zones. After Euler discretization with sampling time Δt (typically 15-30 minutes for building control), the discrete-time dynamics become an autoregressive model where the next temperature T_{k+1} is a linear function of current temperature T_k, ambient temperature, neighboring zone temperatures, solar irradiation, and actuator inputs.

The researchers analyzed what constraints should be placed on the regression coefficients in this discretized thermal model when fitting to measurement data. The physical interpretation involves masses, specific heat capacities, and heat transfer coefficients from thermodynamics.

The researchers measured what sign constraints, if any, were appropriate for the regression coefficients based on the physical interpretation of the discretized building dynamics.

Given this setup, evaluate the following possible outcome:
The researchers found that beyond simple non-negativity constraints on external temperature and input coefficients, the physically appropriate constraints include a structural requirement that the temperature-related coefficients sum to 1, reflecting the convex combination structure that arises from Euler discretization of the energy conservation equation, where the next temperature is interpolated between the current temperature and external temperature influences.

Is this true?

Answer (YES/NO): NO